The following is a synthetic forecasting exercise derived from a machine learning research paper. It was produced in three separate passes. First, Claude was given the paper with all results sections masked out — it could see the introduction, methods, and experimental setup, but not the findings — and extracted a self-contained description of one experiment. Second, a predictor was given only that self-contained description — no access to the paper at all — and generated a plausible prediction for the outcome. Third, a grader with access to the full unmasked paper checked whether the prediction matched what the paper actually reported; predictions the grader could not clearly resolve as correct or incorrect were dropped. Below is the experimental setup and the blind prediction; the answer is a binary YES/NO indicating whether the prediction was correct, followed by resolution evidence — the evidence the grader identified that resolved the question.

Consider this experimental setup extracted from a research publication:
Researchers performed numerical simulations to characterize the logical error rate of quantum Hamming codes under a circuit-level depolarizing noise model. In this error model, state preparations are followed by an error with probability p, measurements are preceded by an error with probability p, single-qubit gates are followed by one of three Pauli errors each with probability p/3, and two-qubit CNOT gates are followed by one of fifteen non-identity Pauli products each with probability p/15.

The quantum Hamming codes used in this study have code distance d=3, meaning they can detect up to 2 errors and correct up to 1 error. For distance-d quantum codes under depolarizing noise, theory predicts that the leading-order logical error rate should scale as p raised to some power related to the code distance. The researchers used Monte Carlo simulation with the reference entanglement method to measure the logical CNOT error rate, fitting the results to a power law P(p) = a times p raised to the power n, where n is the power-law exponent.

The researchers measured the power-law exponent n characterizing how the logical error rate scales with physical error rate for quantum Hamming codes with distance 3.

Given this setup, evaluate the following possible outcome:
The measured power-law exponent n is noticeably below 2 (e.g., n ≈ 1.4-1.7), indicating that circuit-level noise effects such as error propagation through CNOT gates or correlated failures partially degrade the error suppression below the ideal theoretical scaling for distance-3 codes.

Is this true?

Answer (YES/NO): NO